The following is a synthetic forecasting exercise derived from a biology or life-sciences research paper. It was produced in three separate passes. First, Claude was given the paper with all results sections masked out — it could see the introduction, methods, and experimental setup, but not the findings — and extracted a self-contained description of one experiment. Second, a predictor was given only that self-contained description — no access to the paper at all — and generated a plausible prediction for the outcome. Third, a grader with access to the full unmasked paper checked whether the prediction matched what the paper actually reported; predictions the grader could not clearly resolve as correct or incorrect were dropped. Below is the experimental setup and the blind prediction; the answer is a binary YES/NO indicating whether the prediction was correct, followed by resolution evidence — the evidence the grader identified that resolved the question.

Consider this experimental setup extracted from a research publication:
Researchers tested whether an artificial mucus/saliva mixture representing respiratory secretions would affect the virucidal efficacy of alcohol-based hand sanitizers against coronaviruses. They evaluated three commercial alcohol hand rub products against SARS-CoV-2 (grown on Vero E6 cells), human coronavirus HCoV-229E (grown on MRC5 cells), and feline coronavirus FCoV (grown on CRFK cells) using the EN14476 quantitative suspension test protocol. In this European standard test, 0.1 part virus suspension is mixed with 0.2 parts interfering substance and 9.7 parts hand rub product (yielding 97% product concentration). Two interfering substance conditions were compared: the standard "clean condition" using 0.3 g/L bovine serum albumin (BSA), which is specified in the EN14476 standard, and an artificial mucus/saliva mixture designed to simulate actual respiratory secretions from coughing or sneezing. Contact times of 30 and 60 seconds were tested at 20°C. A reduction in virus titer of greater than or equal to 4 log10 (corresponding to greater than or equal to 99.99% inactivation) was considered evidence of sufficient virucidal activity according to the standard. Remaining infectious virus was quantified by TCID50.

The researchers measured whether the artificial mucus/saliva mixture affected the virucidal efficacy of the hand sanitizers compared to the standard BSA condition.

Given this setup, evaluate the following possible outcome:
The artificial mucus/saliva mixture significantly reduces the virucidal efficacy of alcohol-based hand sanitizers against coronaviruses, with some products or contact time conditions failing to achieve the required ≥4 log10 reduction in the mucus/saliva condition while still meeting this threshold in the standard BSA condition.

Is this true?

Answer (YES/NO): NO